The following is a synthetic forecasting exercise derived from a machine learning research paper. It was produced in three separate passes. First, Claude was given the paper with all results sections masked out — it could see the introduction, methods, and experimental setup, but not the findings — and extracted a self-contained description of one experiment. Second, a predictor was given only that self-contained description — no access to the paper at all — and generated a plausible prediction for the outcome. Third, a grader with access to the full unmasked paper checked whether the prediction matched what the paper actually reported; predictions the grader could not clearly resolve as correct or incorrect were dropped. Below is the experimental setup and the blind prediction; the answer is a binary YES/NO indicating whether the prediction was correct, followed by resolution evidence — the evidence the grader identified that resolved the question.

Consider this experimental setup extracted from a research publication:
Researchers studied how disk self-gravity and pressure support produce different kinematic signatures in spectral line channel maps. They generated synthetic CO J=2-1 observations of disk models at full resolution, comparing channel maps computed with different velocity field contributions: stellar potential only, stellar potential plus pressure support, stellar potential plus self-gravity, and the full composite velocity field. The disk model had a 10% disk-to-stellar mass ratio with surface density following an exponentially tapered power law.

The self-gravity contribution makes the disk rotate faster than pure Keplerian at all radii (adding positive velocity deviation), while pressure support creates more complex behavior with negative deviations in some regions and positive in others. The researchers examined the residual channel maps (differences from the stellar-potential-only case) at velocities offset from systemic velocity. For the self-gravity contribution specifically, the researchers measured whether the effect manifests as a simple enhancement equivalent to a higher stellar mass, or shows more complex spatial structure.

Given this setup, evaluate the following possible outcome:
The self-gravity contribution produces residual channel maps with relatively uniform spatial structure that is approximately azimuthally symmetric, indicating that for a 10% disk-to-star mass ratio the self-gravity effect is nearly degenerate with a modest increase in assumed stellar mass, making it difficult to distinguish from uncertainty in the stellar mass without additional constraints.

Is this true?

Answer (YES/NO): NO